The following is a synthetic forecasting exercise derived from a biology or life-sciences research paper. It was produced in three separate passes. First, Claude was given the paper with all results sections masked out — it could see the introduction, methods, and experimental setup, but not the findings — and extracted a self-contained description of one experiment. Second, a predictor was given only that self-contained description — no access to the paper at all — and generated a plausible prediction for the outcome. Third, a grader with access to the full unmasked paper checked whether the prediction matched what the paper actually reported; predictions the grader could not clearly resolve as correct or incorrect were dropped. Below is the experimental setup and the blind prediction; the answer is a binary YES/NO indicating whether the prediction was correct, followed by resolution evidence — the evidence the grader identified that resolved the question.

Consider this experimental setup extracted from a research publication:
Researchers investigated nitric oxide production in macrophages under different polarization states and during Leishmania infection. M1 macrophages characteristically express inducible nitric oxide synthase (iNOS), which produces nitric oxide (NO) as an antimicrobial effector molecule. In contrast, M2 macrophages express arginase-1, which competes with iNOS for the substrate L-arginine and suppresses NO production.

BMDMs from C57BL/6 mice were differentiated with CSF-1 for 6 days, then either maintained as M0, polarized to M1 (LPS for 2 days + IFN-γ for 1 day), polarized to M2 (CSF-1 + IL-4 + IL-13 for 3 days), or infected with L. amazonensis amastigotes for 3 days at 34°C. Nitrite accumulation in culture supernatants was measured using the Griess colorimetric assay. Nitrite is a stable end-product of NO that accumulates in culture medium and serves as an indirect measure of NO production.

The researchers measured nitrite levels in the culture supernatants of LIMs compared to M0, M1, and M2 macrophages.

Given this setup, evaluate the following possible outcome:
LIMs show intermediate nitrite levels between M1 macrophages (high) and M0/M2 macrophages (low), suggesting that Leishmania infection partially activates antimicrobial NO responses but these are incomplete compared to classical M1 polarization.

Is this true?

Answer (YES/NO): NO